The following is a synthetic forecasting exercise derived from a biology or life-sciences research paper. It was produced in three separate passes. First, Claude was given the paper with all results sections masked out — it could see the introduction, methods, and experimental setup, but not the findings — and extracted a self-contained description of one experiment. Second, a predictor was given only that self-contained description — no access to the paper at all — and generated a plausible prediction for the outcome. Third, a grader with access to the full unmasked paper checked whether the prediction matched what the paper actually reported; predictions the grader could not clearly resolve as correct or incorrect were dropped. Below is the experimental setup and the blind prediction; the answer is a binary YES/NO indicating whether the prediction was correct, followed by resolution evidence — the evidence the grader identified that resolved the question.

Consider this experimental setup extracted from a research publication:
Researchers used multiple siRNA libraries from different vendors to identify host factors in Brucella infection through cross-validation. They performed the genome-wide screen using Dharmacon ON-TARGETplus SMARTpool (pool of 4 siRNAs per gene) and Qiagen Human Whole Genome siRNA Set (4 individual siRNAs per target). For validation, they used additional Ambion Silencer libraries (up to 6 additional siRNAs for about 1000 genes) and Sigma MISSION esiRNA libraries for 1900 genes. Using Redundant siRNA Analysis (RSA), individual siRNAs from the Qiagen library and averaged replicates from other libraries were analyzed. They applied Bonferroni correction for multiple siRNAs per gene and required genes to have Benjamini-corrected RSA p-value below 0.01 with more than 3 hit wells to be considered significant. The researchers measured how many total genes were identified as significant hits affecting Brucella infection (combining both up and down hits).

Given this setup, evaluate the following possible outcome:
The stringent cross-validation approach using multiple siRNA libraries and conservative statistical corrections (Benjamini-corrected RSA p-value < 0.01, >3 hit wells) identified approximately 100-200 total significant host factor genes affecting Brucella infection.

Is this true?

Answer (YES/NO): NO